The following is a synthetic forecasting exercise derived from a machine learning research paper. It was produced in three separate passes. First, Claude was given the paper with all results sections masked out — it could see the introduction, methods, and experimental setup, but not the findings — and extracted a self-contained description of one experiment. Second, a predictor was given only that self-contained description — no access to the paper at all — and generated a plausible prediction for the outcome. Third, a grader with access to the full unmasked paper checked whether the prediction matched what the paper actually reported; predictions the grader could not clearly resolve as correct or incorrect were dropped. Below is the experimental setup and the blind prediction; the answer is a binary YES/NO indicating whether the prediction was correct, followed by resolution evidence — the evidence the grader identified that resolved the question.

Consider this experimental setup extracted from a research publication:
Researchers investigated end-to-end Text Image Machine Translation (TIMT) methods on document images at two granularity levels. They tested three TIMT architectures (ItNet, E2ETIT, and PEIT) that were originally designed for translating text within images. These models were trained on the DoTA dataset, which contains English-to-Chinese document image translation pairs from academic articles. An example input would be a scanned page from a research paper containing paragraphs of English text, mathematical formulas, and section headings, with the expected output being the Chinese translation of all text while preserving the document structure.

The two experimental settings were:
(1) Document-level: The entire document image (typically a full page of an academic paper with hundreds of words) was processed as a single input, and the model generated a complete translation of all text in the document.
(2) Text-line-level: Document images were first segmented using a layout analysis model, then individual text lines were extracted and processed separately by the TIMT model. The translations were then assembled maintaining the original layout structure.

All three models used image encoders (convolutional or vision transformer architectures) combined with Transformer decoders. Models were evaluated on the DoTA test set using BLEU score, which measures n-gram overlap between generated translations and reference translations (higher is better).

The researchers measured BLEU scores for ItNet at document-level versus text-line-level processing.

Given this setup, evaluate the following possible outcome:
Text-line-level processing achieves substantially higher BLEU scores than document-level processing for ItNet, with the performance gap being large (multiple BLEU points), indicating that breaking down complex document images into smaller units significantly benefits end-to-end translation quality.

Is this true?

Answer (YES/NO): YES